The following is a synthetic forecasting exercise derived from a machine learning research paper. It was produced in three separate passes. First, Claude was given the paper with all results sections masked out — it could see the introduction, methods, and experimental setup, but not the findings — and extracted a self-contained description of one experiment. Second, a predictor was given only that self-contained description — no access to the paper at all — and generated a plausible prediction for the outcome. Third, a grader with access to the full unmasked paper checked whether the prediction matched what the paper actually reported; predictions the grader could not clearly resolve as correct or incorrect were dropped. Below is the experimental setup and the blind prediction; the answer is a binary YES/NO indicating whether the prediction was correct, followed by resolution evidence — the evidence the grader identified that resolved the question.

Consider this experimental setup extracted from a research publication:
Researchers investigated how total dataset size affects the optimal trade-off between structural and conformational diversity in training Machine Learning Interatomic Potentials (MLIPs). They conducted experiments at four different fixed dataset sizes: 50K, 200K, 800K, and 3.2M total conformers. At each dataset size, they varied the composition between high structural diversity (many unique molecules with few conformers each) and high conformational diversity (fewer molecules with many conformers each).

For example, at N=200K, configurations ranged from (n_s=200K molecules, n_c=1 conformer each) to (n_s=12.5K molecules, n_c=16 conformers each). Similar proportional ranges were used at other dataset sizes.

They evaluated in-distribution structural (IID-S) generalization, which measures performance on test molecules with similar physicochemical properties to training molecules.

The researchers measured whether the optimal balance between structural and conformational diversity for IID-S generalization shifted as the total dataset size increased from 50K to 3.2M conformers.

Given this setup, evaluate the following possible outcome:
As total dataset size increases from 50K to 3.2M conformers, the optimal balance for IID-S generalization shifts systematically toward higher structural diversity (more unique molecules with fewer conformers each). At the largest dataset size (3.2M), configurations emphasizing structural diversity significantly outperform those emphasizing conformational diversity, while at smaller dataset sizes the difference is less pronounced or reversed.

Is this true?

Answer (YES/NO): NO